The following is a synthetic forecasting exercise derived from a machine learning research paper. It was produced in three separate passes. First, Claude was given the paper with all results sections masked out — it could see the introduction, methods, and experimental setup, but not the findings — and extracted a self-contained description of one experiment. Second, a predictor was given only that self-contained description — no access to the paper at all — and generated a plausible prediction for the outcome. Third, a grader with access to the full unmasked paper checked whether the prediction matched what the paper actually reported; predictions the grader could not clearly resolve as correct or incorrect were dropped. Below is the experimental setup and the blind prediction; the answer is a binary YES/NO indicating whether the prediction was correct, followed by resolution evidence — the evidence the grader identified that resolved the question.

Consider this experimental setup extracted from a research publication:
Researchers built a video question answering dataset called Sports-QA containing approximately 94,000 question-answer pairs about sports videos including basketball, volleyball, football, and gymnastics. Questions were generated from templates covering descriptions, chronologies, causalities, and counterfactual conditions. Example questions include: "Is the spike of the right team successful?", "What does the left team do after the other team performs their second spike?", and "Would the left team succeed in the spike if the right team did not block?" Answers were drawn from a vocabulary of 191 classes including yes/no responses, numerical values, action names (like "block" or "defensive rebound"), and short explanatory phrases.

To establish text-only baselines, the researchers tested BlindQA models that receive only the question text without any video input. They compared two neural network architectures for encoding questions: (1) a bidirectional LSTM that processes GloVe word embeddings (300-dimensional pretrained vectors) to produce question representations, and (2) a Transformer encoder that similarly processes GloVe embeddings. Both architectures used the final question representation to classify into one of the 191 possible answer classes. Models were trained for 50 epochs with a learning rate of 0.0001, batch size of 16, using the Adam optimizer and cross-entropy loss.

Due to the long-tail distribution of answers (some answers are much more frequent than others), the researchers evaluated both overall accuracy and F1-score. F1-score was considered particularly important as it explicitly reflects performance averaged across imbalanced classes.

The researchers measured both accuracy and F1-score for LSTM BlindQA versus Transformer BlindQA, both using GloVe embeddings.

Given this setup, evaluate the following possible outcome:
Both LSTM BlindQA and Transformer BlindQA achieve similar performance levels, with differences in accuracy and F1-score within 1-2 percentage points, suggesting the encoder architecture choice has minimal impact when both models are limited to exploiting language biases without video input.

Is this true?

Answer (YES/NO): YES